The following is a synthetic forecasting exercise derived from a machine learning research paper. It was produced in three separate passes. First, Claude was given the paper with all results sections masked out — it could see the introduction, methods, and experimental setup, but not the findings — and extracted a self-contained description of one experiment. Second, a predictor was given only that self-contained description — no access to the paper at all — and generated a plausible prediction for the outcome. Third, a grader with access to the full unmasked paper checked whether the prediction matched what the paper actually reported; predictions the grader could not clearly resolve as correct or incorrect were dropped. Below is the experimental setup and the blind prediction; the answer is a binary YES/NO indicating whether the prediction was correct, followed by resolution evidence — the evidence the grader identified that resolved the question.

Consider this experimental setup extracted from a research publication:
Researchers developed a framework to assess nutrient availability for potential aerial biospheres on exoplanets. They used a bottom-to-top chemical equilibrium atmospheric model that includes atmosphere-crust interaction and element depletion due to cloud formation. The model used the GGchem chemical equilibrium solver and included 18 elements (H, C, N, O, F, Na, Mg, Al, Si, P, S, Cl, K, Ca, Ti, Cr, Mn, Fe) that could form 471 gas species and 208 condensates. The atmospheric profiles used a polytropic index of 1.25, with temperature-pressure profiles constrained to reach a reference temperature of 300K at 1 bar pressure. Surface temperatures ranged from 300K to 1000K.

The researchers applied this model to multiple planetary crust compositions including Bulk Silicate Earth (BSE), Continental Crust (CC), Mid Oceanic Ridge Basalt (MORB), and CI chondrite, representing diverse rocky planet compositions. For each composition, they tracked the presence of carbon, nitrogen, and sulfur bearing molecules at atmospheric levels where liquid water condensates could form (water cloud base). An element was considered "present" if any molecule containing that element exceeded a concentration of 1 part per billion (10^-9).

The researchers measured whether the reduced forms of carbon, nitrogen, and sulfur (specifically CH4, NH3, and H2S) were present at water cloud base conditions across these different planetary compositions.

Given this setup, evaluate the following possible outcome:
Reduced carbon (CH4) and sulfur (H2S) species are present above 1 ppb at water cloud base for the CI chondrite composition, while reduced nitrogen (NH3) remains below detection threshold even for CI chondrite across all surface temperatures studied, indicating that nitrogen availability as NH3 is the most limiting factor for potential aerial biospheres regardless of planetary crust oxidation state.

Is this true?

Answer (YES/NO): NO